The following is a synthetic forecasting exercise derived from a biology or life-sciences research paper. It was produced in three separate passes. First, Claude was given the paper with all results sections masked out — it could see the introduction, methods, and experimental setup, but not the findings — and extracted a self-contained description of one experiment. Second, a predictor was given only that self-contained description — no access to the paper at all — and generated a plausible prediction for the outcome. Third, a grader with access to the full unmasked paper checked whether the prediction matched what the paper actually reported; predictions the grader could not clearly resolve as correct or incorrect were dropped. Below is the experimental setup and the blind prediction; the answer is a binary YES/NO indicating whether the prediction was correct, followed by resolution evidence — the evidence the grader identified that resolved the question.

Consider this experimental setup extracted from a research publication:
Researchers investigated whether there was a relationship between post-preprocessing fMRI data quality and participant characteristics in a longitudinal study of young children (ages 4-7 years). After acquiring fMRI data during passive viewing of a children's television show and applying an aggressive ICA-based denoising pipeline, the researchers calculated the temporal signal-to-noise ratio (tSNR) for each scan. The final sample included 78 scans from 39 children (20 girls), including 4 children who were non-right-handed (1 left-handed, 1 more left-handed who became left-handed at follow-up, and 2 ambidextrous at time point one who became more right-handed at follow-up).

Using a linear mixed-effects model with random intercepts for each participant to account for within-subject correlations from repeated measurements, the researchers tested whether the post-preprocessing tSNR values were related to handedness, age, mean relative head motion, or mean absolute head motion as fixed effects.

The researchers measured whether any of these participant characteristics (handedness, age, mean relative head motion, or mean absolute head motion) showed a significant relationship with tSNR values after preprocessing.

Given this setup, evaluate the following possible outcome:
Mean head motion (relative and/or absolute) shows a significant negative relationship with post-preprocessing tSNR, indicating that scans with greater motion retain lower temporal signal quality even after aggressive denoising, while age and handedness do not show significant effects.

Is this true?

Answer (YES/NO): NO